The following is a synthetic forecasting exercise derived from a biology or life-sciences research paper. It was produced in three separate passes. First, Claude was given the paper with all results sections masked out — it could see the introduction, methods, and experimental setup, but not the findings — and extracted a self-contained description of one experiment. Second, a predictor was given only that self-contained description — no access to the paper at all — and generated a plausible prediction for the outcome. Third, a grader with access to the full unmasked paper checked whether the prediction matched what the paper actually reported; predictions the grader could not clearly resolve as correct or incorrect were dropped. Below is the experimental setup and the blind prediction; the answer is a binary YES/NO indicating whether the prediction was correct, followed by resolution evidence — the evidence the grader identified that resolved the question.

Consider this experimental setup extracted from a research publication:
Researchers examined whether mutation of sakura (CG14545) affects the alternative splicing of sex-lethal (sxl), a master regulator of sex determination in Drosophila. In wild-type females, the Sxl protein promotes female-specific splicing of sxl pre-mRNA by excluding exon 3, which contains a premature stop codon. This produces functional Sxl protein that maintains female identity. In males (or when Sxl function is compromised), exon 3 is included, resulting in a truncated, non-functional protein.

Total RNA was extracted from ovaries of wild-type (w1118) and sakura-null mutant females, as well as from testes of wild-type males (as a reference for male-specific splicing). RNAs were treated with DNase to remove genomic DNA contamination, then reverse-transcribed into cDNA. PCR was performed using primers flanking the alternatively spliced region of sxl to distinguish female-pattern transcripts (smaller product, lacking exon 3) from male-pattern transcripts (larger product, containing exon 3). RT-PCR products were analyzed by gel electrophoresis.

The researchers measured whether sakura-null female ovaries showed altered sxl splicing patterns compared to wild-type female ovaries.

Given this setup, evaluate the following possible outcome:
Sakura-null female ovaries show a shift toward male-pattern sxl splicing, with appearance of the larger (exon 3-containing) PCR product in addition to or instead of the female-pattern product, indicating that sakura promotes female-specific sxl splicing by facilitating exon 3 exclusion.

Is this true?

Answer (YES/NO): YES